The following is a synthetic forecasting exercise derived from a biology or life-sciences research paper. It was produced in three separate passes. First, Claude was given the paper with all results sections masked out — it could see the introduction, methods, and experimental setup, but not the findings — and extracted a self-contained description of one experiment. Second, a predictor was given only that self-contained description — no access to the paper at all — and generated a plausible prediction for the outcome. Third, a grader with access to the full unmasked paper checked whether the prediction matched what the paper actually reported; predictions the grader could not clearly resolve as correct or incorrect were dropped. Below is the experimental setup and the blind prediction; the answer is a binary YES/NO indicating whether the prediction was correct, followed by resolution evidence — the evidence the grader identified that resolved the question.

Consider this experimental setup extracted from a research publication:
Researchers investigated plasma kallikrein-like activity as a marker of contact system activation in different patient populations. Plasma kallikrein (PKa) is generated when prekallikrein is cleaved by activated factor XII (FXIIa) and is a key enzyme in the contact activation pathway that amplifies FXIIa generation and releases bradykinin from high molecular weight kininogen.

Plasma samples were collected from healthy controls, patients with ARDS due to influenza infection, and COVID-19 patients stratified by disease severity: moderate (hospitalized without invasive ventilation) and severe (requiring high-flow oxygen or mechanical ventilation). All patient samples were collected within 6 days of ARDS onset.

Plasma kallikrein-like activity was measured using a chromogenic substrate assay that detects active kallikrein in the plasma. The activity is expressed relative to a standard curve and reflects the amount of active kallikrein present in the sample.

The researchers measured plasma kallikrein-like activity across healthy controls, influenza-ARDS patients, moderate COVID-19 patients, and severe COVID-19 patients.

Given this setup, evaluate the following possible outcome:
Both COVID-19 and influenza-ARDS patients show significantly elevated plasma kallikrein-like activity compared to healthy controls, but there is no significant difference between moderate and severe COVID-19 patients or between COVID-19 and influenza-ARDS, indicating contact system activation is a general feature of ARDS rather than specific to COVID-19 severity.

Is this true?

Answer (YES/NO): NO